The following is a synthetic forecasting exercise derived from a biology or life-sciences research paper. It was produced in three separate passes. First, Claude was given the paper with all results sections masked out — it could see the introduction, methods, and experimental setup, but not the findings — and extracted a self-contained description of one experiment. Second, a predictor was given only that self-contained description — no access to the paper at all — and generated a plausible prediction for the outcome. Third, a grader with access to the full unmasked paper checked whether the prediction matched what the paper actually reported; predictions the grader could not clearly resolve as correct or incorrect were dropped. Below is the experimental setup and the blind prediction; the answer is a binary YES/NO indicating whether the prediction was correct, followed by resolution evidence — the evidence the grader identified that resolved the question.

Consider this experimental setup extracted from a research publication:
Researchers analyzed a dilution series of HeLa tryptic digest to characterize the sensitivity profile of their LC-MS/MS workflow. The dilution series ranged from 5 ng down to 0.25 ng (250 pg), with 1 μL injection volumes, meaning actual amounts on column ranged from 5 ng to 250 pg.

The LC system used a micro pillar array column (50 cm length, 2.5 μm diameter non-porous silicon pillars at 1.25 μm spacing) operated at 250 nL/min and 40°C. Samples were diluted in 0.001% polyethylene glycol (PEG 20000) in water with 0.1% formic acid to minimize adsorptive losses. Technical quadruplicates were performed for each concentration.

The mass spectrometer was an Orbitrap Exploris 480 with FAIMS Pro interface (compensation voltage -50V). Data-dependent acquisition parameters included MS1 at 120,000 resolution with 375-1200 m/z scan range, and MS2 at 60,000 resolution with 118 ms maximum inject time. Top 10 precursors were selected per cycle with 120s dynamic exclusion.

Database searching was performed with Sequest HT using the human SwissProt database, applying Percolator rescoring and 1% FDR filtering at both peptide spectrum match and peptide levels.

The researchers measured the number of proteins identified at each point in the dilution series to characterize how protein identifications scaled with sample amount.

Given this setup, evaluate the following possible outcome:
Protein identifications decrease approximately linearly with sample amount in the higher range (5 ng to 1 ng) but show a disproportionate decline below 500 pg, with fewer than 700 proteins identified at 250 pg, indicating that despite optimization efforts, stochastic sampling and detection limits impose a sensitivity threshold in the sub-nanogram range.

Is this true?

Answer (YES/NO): NO